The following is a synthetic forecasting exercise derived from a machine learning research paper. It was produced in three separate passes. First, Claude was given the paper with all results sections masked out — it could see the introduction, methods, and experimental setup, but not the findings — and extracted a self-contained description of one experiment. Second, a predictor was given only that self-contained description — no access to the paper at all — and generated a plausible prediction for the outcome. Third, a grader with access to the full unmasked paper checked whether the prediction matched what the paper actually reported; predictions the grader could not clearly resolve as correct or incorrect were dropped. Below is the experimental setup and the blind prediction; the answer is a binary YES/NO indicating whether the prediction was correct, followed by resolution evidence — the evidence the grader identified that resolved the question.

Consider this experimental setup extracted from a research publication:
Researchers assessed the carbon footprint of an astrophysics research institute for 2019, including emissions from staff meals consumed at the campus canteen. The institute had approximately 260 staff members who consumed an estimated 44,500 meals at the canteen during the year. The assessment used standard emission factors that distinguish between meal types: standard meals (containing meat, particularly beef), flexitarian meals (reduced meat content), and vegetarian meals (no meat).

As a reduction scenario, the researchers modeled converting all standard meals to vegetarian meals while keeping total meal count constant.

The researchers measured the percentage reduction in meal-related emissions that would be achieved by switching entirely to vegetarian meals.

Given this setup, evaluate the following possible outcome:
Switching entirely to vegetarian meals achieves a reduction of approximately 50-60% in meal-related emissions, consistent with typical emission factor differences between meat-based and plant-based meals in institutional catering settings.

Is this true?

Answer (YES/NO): NO